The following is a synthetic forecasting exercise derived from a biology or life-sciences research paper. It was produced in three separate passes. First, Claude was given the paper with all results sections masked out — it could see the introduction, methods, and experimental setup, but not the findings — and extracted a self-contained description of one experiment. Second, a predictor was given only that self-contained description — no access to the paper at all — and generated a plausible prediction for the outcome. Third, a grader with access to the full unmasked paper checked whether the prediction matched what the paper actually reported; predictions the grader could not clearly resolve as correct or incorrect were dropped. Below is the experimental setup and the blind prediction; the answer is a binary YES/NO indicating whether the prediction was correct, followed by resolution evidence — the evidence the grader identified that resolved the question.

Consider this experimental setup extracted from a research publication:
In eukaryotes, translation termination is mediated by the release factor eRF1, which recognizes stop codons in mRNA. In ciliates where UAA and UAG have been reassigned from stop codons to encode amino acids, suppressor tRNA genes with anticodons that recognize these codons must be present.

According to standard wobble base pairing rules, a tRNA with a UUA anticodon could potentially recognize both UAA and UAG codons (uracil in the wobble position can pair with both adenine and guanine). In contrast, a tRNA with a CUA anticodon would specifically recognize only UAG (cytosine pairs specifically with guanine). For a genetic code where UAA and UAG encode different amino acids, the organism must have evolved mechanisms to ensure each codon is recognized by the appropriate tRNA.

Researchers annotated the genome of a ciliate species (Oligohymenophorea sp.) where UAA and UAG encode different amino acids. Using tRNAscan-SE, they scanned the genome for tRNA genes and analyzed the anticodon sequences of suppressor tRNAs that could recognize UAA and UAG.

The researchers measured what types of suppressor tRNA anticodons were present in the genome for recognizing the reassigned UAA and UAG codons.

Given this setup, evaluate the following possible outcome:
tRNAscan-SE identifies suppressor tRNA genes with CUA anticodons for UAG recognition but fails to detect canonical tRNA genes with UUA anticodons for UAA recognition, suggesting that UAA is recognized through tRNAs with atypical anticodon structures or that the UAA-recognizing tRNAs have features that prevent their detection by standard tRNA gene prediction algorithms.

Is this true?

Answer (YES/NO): NO